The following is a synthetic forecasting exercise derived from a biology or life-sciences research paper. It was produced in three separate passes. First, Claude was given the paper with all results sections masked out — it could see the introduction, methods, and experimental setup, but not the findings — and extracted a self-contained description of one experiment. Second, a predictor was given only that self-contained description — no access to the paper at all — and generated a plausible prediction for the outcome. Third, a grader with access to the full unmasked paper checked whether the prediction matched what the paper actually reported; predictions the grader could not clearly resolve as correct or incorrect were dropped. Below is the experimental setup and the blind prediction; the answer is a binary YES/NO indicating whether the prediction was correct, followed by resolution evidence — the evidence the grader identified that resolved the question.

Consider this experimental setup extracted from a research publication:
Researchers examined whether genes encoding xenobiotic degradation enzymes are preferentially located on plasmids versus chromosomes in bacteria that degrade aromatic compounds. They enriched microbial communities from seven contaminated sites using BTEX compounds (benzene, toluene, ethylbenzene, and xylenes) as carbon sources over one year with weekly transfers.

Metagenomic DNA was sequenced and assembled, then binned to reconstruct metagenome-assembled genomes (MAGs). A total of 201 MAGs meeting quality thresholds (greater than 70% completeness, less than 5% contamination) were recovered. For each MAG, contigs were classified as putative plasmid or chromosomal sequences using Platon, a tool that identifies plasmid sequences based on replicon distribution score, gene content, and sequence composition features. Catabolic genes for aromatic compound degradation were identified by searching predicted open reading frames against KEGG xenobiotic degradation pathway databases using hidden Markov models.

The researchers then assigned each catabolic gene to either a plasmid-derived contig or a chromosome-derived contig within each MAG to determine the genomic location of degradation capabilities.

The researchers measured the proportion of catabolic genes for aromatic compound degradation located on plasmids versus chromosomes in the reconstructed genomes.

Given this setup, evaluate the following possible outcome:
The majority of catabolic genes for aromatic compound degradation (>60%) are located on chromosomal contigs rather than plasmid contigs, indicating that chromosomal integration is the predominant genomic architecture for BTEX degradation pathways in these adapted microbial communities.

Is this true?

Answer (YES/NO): YES